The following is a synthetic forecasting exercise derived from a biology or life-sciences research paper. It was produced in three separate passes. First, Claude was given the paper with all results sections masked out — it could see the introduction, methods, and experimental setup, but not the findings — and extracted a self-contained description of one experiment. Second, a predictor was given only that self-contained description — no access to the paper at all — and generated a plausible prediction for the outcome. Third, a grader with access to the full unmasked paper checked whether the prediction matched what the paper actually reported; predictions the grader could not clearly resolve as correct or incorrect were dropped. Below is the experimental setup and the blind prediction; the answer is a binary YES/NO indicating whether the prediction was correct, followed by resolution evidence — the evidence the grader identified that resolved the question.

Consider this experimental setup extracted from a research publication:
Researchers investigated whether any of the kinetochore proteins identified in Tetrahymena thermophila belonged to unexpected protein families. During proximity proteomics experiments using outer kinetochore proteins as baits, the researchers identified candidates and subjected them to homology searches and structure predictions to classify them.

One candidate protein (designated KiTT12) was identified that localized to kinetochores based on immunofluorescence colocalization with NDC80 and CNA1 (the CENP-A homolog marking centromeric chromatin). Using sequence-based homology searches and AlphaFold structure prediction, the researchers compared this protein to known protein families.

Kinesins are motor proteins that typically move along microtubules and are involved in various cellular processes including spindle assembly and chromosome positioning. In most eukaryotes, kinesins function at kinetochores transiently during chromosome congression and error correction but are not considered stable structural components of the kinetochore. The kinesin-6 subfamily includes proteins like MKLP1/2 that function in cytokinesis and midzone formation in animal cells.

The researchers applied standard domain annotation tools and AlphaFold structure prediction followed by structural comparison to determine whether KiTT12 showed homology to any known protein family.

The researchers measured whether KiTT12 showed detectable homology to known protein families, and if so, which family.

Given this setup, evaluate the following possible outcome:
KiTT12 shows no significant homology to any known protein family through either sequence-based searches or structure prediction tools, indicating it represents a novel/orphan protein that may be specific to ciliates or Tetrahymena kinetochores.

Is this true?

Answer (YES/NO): NO